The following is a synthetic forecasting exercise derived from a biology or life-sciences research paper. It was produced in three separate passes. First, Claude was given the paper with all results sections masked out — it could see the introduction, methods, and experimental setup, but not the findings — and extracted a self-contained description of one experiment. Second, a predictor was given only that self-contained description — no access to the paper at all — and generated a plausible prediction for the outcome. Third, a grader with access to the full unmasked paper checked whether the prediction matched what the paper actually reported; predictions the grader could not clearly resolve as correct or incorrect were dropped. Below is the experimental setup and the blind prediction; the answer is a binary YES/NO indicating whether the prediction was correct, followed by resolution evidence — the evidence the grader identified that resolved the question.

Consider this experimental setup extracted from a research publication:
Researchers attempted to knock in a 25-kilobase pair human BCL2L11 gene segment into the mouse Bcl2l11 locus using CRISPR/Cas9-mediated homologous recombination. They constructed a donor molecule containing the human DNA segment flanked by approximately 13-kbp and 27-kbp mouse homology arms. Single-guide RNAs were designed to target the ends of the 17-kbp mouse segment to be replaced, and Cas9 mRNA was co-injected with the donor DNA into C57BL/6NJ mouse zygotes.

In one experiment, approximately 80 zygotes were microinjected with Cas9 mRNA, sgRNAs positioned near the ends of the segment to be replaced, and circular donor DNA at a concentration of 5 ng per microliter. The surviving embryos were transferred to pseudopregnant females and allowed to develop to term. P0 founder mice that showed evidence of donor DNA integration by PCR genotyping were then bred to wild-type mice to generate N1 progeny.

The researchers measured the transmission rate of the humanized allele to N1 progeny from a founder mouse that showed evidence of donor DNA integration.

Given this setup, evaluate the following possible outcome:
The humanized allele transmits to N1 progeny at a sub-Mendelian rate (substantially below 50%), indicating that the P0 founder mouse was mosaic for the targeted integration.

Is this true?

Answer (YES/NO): NO